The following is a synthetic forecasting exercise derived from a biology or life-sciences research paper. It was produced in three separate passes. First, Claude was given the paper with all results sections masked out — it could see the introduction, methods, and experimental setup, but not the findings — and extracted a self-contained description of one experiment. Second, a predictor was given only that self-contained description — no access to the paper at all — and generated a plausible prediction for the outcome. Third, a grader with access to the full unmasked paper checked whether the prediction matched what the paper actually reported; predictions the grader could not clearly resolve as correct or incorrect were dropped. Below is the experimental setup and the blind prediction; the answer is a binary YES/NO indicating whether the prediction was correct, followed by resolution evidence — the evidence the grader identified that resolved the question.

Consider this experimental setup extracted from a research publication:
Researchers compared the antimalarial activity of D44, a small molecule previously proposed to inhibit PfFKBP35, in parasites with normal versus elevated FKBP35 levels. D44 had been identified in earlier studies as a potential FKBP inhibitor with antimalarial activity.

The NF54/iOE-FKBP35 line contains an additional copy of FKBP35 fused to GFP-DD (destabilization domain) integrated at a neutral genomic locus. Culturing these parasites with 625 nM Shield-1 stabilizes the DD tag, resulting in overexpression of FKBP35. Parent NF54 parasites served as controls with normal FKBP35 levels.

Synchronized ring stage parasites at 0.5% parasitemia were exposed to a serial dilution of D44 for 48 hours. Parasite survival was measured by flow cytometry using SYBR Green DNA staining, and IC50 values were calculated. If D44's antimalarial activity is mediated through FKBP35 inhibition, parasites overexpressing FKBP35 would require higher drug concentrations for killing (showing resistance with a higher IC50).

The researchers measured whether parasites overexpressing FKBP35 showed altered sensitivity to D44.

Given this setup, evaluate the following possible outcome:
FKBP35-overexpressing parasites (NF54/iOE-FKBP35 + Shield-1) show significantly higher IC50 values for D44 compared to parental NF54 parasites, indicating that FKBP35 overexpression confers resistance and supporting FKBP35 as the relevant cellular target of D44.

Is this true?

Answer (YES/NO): NO